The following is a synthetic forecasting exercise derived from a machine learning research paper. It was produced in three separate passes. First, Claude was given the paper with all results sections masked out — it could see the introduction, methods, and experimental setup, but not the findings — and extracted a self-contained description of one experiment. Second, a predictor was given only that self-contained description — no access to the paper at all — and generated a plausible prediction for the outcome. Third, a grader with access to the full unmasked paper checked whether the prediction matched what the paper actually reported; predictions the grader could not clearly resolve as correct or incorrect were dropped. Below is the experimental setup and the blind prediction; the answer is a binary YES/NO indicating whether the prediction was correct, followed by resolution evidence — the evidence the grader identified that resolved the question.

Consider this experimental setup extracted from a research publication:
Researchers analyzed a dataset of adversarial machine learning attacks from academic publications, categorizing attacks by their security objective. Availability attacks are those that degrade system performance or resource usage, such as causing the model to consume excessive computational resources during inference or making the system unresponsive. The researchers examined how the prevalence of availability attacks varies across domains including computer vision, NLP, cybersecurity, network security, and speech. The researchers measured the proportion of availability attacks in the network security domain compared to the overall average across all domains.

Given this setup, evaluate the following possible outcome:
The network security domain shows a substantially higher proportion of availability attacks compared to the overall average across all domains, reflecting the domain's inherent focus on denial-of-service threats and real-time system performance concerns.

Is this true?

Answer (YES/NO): YES